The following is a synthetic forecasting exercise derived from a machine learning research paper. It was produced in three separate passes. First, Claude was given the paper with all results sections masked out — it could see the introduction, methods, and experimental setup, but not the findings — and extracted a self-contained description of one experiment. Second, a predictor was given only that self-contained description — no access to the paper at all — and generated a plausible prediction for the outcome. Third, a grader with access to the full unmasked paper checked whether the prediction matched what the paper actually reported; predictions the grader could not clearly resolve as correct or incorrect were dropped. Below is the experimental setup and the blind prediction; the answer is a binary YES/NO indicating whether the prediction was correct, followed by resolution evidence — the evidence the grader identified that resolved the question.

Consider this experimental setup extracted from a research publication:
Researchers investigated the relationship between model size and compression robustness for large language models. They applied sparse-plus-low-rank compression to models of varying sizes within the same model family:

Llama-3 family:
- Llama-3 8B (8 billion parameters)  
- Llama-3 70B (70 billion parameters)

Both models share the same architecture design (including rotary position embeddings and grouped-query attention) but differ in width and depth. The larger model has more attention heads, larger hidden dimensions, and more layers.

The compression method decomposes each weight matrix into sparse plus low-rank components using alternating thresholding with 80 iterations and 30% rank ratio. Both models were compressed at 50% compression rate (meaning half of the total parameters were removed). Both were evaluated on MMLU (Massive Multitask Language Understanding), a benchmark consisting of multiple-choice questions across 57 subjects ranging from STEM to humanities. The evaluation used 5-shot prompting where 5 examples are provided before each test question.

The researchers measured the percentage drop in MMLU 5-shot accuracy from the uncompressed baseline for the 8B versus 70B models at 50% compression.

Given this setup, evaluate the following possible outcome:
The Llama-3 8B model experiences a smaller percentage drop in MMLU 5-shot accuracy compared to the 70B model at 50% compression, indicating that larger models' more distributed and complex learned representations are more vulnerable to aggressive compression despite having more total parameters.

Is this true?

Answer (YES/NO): NO